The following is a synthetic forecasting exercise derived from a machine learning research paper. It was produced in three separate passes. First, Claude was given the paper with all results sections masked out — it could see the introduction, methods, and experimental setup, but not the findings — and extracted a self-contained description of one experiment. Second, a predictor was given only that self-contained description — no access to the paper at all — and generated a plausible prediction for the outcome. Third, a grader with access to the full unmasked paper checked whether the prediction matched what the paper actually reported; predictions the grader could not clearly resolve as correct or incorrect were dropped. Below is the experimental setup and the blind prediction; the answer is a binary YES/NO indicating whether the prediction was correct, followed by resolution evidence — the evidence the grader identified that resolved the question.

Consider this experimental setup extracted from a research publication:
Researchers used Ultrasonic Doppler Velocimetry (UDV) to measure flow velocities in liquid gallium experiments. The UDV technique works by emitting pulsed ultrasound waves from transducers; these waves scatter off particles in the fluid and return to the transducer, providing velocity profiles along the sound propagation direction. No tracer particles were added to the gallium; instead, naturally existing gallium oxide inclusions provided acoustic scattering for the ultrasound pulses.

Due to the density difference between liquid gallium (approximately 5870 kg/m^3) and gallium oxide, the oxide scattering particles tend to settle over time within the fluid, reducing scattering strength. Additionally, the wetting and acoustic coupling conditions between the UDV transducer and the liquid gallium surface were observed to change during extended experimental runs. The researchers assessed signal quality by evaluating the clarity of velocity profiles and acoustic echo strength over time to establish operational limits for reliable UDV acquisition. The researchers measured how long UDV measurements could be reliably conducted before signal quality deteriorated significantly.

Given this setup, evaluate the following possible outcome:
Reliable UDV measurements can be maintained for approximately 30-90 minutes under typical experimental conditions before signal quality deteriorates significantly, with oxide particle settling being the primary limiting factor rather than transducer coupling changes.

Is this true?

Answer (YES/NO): NO